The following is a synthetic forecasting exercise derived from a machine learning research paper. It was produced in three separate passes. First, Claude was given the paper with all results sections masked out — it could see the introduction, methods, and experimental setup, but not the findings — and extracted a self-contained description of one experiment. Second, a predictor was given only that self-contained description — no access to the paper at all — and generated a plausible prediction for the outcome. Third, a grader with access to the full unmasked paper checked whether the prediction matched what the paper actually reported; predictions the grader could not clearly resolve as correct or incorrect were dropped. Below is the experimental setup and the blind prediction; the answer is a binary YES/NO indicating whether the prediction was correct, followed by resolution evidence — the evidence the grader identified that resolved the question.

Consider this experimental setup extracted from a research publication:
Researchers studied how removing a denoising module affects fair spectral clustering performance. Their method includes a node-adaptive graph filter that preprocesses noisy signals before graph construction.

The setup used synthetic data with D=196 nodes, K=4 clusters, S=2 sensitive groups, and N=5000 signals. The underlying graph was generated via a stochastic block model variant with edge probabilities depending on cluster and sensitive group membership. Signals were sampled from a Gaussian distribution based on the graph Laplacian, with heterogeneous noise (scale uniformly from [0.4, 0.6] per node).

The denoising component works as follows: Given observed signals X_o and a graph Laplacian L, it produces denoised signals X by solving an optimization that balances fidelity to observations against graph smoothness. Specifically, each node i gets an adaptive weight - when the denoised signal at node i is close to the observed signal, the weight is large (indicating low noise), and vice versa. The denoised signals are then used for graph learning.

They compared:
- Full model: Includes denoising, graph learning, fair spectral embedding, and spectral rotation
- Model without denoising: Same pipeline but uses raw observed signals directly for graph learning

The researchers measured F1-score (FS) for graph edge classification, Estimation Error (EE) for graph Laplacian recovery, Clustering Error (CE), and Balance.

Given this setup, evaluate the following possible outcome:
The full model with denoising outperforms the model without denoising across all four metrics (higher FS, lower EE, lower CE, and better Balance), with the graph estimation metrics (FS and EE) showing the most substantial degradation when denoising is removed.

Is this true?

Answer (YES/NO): NO